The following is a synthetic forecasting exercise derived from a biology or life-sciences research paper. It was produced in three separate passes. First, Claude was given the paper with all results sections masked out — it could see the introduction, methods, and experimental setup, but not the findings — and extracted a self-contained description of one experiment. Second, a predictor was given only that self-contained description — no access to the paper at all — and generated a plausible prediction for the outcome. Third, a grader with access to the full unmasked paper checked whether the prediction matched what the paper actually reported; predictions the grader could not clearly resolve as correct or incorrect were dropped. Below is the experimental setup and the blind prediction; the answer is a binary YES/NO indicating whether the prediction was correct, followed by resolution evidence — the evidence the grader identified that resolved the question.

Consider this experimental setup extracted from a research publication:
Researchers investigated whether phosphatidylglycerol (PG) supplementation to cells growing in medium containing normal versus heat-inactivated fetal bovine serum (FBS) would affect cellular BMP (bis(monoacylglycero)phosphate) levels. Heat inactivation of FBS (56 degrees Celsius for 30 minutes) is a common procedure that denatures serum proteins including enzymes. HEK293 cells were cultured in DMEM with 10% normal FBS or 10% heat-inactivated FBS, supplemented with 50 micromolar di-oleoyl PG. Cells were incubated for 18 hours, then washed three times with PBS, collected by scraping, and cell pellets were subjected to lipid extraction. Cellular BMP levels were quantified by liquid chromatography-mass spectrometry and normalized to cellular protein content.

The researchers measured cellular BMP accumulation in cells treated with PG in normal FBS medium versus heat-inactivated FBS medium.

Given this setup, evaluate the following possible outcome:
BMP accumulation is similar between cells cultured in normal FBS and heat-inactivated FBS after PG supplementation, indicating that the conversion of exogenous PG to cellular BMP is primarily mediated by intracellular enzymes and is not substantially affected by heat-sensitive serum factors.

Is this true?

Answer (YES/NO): NO